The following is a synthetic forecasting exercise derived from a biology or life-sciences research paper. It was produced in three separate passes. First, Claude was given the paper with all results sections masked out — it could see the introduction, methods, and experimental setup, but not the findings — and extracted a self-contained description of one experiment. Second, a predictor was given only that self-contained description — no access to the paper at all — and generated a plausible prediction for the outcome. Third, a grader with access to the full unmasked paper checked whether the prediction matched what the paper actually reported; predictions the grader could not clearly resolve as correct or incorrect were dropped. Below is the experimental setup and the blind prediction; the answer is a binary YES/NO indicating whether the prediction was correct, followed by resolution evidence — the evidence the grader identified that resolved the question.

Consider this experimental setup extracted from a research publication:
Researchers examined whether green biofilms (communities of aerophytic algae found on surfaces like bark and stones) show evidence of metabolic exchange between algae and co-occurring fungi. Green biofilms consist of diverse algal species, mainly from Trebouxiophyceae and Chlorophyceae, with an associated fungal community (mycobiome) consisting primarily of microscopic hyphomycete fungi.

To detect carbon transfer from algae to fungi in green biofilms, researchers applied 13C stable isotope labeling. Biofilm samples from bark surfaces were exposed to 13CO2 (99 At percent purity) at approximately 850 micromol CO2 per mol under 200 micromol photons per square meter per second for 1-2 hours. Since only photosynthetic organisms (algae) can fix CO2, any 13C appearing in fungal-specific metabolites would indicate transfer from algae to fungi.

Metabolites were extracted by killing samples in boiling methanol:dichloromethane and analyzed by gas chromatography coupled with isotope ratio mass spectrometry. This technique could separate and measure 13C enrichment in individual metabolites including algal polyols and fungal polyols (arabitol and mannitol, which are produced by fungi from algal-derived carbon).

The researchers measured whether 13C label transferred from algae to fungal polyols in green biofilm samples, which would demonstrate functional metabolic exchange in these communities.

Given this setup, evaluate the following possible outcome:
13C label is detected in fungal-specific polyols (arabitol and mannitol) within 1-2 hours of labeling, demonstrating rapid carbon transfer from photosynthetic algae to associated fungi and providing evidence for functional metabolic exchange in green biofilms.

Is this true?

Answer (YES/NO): NO